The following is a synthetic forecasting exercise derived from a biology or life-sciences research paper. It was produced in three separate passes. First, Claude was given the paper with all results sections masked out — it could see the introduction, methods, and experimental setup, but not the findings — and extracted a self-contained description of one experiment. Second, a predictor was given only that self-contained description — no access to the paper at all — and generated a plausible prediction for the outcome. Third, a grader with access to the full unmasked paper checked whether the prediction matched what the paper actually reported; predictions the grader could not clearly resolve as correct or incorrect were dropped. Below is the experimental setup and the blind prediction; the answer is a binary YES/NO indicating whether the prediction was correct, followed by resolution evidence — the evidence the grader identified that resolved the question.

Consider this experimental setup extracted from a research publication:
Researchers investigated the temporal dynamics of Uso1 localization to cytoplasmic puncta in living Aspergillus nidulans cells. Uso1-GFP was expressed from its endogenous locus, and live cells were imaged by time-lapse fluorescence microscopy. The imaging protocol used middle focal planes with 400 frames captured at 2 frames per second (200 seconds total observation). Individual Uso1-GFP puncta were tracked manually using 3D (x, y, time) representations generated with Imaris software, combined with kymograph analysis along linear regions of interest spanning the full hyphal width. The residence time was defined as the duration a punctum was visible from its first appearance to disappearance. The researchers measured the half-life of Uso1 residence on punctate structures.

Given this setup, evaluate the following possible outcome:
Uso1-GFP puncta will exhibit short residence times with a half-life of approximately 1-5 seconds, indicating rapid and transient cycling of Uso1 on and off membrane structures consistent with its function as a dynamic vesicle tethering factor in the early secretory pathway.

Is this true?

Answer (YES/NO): NO